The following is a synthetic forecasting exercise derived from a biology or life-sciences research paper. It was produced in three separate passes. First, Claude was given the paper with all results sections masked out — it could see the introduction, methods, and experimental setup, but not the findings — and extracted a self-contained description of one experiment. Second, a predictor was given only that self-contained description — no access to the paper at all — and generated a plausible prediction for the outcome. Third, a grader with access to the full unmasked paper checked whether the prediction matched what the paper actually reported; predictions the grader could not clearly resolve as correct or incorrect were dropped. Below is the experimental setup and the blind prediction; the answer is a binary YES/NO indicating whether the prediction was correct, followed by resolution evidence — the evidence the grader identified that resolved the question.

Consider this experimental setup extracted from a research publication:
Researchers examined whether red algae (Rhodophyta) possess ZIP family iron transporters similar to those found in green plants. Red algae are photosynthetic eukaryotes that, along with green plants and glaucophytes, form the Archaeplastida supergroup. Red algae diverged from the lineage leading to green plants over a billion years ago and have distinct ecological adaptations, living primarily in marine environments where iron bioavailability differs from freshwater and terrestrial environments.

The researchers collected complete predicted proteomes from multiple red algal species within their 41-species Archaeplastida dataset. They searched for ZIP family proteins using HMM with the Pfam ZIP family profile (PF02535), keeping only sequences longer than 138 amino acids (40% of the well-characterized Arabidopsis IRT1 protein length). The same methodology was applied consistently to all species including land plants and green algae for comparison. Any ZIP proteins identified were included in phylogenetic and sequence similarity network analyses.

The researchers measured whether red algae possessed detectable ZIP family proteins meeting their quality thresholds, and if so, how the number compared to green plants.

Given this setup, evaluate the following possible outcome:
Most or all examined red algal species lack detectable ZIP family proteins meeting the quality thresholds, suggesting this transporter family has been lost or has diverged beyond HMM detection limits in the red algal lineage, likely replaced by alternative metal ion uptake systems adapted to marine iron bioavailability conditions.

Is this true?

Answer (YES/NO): NO